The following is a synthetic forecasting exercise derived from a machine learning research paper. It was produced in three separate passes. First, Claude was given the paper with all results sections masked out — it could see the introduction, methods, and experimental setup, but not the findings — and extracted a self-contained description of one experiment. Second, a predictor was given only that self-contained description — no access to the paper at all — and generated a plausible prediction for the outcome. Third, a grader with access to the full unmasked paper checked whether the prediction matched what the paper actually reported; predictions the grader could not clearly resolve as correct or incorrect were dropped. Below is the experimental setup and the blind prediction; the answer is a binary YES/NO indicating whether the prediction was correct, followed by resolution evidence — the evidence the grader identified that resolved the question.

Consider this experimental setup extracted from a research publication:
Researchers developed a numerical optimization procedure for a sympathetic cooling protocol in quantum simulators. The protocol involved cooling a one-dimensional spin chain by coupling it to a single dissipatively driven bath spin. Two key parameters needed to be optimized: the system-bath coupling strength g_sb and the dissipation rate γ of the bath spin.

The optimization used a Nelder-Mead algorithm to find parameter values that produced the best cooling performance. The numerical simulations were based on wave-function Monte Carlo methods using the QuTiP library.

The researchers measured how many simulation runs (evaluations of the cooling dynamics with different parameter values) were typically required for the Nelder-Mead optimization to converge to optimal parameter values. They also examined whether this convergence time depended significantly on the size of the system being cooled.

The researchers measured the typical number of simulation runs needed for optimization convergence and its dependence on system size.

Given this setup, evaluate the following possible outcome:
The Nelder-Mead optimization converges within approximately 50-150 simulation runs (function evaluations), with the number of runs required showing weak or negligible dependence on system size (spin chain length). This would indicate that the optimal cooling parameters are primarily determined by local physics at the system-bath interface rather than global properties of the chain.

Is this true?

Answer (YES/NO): YES